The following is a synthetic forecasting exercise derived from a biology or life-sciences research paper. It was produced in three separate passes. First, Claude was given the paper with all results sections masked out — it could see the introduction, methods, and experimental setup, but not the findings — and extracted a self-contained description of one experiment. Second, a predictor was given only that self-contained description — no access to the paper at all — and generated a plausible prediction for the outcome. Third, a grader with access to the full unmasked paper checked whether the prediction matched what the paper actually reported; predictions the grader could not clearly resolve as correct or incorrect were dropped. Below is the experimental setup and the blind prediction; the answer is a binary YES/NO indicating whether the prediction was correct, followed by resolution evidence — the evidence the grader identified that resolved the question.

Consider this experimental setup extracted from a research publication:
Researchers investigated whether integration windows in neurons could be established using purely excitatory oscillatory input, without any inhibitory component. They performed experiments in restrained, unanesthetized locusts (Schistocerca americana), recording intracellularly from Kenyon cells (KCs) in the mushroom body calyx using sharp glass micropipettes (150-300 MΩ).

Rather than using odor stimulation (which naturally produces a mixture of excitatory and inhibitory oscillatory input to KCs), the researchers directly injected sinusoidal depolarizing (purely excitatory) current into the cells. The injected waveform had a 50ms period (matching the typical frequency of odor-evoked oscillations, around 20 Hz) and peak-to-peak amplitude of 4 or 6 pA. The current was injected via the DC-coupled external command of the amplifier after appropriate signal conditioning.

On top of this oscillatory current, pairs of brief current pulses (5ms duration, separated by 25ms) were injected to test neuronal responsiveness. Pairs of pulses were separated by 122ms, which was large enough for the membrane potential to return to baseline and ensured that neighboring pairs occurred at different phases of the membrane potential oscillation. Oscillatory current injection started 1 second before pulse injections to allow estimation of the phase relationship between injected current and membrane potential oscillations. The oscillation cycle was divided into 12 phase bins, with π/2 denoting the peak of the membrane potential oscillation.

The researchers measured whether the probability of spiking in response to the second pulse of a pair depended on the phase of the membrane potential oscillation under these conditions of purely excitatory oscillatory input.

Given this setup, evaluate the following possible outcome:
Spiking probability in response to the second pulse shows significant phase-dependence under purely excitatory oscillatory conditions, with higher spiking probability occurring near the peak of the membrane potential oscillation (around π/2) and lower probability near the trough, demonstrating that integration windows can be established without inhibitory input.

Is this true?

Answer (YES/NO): YES